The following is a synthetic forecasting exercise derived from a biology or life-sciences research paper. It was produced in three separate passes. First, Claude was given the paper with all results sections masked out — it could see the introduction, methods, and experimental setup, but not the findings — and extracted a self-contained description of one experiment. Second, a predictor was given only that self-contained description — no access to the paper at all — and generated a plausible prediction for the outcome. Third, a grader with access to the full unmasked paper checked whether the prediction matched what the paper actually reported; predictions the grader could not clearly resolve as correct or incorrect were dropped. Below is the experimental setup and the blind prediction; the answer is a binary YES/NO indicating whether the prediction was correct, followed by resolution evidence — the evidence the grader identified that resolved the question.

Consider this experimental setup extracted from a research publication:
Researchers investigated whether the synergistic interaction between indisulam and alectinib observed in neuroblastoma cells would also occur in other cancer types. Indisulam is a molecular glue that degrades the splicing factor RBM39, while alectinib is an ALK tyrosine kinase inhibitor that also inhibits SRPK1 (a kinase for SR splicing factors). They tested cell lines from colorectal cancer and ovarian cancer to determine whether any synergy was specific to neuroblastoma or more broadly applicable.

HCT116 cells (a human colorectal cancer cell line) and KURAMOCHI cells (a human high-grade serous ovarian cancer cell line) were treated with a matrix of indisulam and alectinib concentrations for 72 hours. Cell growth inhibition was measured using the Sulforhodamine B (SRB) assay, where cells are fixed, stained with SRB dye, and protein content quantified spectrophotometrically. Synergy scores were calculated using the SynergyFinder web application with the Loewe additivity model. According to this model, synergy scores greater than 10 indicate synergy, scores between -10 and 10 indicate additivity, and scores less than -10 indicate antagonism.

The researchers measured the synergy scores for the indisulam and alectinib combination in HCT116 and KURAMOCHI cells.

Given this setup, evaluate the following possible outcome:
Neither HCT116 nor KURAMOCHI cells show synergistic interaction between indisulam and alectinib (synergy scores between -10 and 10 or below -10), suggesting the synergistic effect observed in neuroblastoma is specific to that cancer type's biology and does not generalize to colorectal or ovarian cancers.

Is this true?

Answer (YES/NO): NO